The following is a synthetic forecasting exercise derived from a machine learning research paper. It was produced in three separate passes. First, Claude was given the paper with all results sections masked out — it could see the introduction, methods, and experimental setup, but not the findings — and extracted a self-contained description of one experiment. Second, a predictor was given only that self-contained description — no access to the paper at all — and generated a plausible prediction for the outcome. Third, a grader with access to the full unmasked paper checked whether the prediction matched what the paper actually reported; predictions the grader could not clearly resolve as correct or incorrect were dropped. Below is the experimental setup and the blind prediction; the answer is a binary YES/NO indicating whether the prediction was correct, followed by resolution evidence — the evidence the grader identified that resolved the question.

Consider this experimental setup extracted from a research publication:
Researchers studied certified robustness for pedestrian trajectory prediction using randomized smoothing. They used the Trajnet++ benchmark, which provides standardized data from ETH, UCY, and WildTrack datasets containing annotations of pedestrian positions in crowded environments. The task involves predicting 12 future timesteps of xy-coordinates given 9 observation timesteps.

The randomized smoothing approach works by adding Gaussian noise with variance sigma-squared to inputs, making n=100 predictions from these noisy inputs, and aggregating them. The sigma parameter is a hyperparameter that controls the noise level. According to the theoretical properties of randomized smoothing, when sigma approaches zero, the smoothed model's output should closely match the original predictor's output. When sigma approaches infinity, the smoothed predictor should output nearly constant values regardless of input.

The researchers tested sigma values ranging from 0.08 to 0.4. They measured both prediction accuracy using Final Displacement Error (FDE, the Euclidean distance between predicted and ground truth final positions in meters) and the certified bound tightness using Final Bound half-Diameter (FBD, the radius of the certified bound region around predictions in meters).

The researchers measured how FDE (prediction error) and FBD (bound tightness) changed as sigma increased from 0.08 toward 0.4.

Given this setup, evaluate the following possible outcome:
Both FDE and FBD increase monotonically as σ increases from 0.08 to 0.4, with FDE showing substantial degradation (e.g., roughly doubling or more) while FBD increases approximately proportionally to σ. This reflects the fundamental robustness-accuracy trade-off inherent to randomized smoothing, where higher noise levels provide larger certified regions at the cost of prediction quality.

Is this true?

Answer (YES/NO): NO